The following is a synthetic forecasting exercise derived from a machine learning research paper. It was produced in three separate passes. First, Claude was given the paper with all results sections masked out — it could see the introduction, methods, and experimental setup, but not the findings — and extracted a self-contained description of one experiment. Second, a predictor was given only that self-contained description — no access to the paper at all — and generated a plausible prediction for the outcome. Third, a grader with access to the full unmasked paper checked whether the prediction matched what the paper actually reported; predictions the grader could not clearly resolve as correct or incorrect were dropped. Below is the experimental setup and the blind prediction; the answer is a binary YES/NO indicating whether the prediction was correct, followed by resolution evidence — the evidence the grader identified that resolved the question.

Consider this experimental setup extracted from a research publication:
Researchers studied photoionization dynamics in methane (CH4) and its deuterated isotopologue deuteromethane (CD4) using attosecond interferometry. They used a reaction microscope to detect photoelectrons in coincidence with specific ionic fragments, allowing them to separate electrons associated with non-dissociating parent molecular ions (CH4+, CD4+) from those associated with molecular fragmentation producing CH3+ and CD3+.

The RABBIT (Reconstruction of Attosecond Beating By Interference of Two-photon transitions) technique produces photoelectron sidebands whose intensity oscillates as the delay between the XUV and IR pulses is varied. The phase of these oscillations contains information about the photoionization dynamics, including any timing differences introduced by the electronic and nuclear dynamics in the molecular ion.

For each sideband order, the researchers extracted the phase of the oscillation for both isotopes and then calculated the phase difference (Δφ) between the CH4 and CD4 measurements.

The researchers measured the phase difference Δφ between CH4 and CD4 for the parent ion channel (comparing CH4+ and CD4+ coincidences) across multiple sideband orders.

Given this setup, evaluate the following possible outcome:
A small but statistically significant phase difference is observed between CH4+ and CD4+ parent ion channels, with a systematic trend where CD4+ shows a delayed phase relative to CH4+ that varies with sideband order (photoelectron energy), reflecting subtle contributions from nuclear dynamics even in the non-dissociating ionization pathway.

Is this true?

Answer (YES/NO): NO